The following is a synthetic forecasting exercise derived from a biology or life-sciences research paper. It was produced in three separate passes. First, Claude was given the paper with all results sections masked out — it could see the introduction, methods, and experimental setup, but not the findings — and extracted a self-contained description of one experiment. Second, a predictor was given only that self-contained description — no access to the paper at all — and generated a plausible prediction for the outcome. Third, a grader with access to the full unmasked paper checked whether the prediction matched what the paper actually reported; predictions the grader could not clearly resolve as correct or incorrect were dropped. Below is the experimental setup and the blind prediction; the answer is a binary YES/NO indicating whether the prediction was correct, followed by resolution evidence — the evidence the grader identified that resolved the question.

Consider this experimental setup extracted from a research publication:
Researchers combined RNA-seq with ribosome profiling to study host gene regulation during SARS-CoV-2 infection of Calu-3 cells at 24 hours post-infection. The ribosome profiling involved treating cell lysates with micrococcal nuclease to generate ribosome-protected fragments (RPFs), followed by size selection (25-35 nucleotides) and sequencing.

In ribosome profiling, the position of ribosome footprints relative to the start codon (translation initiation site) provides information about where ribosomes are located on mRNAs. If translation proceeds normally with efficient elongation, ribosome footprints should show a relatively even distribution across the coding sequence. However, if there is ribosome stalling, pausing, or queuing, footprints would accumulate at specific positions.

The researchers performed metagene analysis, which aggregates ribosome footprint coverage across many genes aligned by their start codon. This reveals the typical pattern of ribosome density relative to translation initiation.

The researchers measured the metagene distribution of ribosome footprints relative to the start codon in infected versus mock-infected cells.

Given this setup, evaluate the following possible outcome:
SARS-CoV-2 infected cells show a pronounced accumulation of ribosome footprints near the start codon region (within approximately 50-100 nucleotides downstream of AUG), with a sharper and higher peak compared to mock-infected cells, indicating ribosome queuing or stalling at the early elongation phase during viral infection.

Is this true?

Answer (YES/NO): NO